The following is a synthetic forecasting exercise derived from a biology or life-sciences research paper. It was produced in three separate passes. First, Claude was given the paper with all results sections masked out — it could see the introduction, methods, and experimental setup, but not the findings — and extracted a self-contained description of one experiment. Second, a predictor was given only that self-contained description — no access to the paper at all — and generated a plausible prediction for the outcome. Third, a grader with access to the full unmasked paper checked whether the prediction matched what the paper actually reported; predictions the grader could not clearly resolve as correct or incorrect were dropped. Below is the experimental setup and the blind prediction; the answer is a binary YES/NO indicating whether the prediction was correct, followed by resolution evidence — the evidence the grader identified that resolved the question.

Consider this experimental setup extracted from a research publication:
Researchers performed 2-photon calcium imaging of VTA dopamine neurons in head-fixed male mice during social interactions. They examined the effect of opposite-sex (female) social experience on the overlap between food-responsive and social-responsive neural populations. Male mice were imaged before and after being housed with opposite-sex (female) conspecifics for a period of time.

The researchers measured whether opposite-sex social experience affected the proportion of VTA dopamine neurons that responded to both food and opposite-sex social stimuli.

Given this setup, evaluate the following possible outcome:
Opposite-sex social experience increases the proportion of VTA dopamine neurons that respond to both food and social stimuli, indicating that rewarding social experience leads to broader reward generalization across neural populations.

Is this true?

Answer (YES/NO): YES